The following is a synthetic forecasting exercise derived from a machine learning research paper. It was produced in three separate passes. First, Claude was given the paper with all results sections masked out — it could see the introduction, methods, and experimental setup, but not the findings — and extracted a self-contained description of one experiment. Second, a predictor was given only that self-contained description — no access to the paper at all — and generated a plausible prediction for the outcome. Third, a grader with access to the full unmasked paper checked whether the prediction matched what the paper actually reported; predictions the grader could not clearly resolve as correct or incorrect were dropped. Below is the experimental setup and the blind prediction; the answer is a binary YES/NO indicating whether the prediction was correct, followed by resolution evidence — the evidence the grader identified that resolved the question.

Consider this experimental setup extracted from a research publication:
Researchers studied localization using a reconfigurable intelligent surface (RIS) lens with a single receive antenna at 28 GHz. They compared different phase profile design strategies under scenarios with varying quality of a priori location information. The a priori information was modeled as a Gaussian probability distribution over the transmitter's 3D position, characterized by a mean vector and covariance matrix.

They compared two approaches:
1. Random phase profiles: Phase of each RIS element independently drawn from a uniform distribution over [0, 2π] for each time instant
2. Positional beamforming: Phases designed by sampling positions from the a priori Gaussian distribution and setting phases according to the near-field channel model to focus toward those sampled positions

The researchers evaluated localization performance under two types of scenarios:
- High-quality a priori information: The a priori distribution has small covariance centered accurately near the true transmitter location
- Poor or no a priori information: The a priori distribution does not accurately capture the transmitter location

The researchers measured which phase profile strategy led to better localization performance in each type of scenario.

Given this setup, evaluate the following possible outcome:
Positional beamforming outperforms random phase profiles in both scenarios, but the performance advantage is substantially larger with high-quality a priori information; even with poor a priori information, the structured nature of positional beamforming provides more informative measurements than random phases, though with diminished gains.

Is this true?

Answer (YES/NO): NO